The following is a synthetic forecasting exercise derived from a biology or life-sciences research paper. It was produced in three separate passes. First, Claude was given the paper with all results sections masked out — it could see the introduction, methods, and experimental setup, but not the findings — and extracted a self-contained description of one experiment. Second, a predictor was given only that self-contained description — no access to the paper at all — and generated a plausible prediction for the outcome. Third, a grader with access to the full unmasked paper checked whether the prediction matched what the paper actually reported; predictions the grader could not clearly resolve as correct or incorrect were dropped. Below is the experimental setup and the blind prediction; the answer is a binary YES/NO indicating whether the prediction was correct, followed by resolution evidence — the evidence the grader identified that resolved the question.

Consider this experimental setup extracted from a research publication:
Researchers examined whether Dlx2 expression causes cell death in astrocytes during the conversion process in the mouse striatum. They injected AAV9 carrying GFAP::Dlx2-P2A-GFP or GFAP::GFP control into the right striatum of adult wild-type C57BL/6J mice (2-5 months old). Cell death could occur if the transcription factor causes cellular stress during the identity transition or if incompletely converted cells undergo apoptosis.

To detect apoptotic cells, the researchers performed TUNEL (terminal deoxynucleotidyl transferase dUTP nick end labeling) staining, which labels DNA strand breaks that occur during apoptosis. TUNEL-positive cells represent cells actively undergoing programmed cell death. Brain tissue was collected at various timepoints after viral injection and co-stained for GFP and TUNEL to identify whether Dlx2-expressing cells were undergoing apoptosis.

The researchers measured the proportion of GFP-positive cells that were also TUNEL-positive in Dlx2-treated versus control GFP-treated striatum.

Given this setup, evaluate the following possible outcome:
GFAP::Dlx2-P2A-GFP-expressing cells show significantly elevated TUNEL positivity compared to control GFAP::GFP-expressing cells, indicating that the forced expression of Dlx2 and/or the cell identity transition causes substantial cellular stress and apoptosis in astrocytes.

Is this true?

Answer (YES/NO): NO